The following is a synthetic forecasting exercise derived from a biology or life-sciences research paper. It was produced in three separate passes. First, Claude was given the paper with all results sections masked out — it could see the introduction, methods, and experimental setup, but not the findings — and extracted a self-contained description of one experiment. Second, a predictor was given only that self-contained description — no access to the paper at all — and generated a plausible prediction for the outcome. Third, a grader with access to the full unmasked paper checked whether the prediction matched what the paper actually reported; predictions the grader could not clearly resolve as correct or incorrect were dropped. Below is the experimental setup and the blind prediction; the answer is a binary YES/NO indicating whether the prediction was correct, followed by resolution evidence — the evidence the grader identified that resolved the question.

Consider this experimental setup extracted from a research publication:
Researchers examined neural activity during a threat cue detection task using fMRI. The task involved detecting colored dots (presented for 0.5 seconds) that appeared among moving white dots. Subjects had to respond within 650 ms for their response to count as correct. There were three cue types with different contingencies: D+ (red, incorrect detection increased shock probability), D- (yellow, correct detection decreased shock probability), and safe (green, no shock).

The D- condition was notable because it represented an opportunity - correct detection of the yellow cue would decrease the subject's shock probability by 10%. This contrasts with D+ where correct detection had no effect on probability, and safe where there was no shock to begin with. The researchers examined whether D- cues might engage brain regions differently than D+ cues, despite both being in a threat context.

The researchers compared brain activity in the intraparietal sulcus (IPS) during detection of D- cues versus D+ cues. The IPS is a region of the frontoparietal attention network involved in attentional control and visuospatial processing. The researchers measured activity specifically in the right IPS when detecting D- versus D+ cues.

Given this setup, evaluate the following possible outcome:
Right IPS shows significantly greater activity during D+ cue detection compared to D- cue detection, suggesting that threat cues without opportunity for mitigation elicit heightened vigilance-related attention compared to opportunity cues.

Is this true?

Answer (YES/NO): NO